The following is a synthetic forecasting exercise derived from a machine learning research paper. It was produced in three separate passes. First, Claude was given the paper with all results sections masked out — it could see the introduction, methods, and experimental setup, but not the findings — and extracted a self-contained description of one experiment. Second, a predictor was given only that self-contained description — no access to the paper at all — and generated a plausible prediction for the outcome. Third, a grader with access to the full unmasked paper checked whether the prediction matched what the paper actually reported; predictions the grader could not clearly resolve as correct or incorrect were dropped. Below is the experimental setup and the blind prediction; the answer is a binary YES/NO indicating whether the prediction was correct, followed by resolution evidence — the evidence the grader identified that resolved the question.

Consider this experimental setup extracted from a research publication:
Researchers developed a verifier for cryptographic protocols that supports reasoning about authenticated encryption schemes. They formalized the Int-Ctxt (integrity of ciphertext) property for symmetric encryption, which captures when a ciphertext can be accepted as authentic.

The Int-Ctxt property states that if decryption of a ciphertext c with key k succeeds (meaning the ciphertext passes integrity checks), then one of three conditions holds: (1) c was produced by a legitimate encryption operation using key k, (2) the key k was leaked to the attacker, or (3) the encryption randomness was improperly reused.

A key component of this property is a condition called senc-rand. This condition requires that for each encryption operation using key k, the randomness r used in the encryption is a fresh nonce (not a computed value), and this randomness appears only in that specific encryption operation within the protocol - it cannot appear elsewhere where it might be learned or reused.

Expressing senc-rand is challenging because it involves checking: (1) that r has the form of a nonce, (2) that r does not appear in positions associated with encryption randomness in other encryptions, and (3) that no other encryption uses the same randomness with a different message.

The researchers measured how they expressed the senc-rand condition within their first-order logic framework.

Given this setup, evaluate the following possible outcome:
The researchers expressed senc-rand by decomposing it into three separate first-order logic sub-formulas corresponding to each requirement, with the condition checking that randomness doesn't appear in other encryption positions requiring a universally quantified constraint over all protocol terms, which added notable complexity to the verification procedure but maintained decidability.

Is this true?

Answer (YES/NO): NO